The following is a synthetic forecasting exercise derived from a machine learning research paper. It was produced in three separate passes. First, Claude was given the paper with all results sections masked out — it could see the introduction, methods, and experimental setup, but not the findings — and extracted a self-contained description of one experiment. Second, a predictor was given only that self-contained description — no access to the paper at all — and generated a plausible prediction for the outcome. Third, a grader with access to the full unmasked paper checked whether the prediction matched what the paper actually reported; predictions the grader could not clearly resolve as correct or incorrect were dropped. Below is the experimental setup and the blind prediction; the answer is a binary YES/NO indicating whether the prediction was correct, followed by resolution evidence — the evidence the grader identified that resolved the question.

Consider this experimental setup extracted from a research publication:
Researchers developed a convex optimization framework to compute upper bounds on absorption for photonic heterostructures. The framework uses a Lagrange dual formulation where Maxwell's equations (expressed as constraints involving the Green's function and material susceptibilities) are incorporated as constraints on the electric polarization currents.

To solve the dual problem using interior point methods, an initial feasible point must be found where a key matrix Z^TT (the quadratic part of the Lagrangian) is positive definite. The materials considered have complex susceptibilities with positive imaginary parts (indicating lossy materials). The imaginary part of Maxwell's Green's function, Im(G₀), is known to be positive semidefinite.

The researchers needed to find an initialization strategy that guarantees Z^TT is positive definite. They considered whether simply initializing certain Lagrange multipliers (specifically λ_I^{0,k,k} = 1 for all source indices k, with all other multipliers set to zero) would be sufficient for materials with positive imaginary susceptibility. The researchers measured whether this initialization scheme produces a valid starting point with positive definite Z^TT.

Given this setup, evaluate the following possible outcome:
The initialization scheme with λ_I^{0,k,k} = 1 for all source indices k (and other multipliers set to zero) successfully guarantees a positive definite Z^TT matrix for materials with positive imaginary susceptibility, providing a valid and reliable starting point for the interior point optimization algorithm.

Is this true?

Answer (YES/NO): YES